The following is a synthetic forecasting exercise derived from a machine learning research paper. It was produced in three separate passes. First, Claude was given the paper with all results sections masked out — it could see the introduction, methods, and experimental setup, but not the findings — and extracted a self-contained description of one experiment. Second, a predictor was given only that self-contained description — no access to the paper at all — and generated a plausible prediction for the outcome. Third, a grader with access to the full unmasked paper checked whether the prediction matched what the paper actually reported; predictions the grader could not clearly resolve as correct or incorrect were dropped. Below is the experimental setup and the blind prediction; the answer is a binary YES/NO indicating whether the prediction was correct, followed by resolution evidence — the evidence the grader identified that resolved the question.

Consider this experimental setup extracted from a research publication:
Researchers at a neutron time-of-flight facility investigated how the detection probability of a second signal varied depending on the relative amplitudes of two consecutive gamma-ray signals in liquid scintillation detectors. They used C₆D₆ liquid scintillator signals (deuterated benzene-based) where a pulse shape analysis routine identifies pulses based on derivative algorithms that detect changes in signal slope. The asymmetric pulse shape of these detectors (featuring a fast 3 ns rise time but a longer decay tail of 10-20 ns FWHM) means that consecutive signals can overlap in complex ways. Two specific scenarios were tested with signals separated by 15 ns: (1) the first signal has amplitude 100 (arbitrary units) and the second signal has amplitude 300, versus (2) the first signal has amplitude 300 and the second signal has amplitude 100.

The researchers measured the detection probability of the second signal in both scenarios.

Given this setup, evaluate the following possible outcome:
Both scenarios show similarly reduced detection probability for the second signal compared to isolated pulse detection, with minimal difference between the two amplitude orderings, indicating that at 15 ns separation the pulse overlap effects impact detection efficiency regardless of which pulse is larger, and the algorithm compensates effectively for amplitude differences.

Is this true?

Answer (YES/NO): NO